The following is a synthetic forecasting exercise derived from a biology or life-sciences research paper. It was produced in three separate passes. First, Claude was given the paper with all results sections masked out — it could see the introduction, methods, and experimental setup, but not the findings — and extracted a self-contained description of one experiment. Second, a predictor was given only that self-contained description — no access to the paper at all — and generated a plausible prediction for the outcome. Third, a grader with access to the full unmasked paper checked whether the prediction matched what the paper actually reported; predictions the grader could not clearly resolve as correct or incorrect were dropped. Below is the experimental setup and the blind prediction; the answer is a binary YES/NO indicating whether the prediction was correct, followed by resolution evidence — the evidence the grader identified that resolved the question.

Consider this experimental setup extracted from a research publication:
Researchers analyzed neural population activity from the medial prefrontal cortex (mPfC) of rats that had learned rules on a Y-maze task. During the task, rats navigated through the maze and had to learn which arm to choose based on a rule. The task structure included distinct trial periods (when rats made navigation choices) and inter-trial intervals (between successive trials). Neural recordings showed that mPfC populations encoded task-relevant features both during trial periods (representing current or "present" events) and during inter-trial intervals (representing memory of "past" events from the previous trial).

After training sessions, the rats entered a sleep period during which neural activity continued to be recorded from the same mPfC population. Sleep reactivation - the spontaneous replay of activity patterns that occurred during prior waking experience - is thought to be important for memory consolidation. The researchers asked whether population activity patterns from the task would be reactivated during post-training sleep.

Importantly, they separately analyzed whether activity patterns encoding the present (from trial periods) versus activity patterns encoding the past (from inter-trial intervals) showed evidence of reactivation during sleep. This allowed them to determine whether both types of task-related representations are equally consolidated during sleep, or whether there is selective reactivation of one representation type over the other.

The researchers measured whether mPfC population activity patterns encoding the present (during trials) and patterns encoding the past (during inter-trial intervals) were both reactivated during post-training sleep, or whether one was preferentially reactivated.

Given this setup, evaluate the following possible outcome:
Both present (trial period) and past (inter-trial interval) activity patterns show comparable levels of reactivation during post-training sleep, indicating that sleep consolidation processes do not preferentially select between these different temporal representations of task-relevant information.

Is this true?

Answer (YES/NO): NO